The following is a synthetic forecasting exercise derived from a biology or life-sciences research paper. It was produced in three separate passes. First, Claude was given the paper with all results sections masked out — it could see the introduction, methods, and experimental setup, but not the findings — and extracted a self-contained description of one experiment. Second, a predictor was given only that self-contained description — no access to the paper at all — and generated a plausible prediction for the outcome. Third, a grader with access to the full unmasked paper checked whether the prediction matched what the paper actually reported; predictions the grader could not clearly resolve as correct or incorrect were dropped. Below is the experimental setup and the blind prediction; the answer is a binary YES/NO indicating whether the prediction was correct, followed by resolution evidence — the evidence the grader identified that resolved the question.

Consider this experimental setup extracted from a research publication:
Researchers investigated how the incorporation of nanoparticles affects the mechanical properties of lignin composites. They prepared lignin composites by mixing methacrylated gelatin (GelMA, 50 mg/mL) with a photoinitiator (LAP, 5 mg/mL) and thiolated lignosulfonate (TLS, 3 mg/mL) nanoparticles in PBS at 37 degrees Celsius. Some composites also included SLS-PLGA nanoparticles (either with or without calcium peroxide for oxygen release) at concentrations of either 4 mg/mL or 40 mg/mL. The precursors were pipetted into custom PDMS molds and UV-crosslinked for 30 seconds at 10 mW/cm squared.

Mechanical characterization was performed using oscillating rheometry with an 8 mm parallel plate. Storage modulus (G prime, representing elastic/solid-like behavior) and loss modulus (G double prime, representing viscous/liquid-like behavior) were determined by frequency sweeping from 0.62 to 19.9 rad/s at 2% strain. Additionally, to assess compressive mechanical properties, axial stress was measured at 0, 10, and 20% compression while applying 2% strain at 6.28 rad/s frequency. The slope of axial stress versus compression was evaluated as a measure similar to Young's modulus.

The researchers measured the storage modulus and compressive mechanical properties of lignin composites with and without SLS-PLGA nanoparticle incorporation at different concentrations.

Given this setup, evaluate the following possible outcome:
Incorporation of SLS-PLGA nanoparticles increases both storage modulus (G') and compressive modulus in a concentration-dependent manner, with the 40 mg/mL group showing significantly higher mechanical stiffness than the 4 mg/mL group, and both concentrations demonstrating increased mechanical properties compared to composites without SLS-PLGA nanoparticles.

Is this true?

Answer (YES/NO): NO